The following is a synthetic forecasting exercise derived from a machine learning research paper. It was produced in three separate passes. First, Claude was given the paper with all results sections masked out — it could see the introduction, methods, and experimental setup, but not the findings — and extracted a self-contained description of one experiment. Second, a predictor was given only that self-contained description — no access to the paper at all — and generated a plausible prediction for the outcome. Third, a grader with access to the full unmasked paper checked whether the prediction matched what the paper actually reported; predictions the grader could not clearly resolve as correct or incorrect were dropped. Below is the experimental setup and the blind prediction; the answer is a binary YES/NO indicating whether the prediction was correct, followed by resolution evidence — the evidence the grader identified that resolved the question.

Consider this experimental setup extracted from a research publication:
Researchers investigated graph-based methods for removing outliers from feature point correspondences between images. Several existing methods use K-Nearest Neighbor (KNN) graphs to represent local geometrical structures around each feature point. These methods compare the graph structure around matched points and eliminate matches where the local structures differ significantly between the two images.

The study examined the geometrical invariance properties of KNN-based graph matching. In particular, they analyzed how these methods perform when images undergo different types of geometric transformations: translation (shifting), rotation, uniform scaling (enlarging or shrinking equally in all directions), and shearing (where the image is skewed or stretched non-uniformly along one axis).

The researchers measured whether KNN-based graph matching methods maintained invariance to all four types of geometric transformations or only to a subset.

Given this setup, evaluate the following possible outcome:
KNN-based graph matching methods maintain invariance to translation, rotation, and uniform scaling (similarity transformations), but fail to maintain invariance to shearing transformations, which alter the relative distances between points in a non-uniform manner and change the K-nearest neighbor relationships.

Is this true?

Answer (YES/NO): YES